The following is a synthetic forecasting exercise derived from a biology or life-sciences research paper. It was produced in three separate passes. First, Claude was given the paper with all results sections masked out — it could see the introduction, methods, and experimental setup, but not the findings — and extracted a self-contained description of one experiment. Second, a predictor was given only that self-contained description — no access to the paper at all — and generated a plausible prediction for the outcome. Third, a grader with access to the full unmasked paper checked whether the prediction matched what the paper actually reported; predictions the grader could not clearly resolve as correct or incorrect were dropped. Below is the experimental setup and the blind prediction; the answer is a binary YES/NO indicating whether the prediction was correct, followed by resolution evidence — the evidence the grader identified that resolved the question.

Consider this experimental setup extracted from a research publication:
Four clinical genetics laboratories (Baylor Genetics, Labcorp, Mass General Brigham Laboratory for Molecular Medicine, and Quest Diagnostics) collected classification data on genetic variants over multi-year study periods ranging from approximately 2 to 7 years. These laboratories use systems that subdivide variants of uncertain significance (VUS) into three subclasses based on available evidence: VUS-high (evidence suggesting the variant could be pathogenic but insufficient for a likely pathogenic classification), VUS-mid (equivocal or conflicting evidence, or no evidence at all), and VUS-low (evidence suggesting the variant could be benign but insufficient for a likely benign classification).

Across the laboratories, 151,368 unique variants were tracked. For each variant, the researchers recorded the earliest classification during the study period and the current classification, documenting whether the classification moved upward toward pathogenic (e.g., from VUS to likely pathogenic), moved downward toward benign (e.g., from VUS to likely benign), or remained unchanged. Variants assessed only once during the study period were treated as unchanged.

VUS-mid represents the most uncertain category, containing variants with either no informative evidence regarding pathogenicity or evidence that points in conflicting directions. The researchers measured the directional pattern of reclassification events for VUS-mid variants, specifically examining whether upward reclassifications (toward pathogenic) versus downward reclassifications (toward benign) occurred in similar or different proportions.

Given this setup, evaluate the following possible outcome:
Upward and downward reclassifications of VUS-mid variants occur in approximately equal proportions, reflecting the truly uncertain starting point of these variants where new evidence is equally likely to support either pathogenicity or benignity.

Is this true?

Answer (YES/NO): NO